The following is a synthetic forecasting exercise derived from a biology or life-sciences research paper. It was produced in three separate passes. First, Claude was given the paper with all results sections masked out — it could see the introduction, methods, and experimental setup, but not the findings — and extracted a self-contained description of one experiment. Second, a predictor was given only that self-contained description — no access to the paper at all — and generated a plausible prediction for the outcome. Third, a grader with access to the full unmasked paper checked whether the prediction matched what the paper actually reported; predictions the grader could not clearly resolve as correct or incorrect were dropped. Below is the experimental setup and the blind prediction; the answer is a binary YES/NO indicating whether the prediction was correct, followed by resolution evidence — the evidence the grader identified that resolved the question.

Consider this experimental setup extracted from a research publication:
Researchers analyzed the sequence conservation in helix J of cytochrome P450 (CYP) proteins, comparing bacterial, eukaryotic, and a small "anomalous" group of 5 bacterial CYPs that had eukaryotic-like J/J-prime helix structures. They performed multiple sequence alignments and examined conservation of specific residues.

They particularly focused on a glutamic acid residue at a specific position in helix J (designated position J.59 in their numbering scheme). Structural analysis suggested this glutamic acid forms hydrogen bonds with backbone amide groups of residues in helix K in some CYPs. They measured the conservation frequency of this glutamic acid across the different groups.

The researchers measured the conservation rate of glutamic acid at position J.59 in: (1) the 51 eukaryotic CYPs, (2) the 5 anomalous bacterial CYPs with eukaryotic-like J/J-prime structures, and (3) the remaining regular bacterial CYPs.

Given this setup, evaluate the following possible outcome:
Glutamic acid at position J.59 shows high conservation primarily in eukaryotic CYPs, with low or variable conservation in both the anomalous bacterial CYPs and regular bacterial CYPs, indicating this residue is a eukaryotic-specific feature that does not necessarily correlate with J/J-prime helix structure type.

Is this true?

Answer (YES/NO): NO